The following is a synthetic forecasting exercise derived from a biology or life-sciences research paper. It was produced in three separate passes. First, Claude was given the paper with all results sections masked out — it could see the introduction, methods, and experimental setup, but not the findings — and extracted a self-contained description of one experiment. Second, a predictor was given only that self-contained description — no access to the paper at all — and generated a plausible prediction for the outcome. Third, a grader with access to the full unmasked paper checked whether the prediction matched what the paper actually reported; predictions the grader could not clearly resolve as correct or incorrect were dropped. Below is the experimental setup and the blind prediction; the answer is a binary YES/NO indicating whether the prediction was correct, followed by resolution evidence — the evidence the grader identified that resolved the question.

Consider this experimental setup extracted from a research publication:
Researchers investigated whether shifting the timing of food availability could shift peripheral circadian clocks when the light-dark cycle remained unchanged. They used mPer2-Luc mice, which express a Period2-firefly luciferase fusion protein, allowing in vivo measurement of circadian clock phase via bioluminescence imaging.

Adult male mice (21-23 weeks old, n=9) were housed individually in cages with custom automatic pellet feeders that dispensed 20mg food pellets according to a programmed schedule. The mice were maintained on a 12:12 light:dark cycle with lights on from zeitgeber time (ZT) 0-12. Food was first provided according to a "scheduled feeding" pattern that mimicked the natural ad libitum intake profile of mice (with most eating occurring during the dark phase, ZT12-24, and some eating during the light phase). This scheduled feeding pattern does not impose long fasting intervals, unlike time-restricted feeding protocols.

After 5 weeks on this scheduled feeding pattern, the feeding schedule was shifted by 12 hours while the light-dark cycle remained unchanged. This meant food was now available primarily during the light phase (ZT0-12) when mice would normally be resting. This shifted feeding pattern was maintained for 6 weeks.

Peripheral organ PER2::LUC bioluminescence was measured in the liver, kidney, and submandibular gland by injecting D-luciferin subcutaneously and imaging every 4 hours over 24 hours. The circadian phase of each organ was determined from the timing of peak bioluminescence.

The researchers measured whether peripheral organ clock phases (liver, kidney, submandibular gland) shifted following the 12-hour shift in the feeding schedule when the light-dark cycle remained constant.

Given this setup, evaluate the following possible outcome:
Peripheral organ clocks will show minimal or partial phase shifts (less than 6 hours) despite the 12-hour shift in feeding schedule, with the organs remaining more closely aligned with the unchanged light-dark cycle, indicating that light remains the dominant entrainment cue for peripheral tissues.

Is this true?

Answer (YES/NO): YES